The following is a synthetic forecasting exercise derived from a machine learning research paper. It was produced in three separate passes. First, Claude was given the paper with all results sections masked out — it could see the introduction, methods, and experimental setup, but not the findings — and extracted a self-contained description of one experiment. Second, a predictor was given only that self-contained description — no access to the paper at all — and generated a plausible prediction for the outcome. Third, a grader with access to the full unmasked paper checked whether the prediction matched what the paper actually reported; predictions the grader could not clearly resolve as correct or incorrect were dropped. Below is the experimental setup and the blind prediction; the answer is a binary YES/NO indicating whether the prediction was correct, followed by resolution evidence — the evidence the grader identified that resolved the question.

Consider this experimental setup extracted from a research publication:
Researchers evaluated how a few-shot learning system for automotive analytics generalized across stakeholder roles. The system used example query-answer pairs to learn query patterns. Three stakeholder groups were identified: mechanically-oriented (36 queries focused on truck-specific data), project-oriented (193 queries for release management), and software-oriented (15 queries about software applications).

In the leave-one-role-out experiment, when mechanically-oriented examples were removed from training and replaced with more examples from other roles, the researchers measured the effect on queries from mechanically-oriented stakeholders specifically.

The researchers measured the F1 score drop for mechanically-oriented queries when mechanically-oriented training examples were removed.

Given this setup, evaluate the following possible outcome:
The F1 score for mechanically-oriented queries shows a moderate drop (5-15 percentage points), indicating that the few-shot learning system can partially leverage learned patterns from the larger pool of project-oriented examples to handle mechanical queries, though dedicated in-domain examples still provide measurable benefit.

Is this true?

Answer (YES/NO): YES